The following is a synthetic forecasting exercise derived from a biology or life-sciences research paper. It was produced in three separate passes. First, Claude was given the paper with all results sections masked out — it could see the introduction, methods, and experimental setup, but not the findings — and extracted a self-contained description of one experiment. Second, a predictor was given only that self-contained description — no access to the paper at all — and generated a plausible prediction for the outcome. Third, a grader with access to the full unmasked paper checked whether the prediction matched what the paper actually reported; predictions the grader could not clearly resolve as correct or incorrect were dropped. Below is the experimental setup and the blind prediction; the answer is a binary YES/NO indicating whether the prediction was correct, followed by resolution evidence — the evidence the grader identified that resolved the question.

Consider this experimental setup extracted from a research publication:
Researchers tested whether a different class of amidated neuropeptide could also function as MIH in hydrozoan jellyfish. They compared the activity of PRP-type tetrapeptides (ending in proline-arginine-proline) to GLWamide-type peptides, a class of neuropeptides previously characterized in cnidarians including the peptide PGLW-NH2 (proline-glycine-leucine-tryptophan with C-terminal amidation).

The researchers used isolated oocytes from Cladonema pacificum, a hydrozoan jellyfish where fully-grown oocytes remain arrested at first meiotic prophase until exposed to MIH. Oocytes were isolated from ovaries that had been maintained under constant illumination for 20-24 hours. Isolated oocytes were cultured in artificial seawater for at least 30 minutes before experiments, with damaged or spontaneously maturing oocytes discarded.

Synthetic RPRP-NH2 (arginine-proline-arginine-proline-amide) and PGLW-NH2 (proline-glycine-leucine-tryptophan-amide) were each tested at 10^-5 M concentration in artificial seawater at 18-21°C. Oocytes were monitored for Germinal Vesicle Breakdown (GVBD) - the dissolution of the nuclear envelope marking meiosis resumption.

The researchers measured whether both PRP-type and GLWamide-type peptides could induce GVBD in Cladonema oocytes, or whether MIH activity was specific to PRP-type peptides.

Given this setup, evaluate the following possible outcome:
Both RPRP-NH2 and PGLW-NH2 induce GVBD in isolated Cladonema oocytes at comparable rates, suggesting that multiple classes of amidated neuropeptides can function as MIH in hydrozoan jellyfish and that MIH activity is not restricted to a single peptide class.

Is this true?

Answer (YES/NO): NO